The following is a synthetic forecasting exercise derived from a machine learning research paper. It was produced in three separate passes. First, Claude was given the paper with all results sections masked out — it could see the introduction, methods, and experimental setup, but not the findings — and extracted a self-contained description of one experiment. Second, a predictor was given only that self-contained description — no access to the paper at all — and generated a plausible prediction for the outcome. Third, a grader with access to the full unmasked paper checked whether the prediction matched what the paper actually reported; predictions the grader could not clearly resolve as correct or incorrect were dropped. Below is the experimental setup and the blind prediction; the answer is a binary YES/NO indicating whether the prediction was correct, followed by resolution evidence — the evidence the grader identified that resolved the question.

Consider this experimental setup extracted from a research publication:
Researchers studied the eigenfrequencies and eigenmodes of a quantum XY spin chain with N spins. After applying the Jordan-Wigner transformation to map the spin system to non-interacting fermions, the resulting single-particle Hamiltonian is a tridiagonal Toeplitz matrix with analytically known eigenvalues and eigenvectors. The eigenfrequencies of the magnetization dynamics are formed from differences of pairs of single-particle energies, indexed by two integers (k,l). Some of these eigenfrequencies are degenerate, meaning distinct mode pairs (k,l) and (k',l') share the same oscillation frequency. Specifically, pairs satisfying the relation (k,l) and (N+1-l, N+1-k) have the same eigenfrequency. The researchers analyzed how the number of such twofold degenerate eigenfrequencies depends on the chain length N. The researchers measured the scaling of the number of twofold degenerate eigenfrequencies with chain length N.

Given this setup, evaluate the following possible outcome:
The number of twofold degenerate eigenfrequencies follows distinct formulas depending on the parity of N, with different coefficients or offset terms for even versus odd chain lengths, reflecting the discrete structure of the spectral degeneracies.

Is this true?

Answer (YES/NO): NO